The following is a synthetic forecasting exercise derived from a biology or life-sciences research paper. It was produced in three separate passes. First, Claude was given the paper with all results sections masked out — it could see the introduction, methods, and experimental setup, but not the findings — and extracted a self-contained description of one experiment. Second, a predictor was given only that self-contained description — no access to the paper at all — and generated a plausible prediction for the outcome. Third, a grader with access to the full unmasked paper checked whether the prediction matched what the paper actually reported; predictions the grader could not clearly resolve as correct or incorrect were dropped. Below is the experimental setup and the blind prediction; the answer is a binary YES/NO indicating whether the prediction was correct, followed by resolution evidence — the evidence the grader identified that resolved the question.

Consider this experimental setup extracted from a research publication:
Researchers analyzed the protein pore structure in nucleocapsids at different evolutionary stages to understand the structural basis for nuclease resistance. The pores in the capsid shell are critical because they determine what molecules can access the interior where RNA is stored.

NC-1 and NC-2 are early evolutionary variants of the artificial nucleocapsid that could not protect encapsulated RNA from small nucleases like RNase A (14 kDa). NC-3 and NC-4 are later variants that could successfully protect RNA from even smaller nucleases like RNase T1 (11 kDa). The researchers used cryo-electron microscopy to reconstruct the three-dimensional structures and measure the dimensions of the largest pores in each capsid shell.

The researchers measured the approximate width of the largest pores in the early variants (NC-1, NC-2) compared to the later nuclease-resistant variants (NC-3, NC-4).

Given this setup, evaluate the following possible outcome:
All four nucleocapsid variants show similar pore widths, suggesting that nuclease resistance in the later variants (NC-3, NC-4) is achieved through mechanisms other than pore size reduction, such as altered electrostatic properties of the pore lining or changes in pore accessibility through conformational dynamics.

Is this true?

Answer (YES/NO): NO